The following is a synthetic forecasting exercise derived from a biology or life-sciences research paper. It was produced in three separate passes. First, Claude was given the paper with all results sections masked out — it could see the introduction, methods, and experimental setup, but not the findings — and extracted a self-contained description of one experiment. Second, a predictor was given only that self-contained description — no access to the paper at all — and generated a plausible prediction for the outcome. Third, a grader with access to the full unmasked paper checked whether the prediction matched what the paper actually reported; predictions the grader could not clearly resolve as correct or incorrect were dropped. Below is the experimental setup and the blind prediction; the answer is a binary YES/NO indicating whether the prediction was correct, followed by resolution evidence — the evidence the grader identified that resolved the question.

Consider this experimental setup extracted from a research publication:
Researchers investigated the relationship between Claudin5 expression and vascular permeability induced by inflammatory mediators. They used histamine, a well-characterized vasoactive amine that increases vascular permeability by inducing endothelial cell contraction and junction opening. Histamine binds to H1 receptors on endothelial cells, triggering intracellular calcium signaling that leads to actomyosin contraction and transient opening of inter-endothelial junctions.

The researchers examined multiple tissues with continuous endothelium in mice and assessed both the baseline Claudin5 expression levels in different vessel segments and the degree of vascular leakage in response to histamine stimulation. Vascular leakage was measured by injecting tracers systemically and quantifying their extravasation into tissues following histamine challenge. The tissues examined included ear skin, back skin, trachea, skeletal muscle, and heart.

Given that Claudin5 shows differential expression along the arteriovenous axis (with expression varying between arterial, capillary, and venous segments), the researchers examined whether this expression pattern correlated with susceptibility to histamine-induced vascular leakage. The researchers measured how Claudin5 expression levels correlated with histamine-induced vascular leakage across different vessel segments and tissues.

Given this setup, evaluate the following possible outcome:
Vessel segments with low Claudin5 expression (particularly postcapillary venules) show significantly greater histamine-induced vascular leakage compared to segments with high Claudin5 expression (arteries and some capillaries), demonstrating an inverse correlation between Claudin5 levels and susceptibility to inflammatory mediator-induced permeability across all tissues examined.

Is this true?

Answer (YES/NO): NO